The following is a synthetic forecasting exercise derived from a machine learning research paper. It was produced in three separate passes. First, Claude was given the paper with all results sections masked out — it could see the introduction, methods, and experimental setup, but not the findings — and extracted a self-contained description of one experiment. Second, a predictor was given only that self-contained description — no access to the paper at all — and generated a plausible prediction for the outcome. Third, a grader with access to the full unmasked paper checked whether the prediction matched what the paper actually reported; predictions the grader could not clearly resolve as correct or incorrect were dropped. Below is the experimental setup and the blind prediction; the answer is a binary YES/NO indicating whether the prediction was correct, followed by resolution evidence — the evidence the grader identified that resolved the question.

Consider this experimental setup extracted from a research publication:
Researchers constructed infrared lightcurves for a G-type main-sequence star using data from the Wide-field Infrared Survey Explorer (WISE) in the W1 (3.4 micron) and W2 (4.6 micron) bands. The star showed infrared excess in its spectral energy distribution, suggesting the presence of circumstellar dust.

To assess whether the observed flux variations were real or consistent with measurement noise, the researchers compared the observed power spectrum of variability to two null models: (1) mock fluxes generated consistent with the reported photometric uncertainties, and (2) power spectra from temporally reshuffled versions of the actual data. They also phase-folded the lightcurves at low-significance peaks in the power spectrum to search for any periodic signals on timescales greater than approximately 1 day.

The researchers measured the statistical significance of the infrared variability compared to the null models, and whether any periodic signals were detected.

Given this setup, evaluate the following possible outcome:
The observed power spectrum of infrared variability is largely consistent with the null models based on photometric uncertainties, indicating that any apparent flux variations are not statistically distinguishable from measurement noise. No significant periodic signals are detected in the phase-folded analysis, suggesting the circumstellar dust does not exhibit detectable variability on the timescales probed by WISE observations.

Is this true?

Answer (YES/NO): NO